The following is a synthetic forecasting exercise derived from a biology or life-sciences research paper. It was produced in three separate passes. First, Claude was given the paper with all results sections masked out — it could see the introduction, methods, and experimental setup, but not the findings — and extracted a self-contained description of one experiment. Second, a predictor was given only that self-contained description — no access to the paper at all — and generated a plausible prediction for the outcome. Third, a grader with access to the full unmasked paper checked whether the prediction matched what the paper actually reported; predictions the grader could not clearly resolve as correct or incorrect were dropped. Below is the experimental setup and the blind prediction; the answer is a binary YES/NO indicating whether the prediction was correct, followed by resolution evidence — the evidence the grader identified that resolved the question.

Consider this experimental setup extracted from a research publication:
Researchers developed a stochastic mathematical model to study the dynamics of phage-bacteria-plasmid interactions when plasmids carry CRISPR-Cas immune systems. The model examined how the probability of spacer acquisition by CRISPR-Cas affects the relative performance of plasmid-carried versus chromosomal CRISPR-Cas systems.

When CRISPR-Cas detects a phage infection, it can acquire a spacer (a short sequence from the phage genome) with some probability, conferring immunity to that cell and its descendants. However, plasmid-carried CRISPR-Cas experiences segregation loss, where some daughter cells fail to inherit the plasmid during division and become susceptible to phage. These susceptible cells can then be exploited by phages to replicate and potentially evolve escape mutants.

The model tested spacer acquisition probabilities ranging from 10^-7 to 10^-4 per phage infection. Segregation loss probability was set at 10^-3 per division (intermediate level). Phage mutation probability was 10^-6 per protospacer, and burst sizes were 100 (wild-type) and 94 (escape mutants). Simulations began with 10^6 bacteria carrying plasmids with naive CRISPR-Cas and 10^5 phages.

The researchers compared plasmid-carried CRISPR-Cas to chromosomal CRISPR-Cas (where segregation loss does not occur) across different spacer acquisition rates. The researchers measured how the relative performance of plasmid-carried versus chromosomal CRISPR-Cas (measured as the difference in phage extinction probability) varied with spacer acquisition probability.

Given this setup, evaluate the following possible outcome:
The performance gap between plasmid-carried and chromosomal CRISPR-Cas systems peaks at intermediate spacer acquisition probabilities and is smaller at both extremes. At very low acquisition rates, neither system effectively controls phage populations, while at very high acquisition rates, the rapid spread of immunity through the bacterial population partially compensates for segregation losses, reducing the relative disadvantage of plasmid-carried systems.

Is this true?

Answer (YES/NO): YES